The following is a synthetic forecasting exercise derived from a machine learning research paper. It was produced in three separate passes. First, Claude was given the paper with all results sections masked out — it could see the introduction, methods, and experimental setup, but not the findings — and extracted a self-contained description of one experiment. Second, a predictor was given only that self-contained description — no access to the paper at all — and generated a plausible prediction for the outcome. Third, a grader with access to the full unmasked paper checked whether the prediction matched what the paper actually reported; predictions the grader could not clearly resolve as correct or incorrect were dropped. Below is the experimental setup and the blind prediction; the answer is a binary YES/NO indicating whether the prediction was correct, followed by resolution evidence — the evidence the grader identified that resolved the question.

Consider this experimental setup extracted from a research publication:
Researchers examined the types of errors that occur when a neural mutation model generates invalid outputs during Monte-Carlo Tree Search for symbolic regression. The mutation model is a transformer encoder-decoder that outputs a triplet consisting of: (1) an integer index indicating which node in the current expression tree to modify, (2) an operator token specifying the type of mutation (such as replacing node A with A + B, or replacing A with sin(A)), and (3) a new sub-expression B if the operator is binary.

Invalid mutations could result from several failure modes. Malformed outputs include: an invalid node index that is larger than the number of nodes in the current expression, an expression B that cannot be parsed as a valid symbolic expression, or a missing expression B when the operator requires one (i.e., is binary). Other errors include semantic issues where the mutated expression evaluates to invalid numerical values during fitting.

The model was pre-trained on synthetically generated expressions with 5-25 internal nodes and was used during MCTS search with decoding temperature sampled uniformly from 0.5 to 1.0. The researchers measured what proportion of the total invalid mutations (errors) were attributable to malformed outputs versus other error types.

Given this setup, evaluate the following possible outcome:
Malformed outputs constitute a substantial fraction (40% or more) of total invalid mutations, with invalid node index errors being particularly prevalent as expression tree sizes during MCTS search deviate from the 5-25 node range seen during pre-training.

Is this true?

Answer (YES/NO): NO